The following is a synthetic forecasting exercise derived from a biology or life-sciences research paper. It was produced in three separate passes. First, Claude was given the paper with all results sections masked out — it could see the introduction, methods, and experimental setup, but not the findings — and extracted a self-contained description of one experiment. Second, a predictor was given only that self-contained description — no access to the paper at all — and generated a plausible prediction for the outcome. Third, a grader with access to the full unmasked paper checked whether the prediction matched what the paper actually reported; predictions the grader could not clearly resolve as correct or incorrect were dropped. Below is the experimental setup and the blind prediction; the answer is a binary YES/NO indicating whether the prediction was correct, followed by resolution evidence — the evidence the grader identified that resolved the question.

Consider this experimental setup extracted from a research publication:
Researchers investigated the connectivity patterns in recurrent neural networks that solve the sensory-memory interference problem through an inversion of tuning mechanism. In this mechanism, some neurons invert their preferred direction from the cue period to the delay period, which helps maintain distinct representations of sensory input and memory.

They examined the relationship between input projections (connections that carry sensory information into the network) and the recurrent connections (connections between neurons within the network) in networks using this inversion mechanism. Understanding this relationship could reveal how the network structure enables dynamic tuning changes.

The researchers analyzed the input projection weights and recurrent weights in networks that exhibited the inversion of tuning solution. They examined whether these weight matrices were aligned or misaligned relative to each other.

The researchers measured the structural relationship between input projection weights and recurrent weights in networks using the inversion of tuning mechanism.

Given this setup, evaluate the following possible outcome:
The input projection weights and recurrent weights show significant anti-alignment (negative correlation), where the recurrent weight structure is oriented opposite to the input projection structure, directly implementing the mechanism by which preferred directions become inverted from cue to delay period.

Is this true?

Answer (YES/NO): YES